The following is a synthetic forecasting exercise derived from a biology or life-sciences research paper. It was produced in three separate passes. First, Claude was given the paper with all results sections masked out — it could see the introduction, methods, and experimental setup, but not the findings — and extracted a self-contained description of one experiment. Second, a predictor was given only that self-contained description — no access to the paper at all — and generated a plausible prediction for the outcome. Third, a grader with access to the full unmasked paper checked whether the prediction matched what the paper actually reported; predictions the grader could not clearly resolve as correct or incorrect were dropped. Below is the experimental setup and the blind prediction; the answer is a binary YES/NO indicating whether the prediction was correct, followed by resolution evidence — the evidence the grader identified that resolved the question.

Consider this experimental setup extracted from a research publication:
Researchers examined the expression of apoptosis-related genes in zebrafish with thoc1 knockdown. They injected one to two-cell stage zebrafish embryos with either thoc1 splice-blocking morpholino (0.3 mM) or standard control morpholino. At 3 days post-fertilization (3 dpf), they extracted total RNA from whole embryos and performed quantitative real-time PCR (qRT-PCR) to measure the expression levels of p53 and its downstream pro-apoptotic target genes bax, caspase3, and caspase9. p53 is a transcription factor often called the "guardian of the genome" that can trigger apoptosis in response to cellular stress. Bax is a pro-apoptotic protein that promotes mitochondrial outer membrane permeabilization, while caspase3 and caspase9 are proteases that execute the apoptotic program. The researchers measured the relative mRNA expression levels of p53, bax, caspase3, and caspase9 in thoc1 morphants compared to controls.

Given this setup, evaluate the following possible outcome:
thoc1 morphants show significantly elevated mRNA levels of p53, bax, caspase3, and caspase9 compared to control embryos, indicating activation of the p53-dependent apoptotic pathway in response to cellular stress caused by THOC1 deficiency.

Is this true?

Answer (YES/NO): YES